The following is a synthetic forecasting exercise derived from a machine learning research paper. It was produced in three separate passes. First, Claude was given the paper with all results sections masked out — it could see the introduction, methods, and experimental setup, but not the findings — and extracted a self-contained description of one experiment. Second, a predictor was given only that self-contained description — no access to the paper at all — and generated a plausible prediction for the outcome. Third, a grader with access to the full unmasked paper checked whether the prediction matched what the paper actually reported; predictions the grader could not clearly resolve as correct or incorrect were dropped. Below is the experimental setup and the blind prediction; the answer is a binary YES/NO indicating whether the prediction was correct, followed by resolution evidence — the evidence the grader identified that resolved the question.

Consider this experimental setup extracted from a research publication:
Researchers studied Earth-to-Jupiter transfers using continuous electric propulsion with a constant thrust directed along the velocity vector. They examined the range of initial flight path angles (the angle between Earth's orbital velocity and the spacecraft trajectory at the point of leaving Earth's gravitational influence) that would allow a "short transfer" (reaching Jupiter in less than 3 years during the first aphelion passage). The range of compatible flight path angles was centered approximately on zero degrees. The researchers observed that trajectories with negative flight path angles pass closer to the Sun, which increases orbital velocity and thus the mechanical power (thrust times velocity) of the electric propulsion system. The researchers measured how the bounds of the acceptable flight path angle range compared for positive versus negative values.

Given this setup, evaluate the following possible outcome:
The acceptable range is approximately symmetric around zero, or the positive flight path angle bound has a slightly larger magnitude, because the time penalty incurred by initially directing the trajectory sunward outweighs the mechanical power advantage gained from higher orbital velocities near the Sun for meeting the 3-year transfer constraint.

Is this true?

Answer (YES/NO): NO